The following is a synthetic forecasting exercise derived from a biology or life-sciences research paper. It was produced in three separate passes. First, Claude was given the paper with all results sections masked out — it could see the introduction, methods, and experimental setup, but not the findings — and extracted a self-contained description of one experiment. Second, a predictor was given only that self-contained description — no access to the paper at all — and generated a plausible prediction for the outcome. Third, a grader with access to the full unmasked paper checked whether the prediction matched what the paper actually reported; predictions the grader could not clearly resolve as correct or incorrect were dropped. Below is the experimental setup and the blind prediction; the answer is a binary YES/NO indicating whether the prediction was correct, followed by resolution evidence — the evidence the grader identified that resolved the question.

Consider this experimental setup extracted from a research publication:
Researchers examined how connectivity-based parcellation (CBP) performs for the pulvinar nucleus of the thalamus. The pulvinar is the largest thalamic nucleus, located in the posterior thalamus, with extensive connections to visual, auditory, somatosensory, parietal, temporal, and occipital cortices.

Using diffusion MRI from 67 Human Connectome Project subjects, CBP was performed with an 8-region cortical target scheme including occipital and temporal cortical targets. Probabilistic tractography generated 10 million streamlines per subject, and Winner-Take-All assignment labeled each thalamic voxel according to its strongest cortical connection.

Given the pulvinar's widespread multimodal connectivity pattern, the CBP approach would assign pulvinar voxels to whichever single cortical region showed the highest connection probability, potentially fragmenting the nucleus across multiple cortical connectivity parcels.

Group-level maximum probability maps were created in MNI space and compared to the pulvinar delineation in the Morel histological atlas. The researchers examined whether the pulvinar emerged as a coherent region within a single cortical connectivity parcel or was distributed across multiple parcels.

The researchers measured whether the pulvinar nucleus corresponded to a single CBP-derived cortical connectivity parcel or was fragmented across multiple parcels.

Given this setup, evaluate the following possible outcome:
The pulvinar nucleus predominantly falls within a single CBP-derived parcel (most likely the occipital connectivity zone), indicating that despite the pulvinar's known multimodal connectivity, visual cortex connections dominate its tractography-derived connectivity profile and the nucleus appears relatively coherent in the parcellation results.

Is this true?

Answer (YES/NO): NO